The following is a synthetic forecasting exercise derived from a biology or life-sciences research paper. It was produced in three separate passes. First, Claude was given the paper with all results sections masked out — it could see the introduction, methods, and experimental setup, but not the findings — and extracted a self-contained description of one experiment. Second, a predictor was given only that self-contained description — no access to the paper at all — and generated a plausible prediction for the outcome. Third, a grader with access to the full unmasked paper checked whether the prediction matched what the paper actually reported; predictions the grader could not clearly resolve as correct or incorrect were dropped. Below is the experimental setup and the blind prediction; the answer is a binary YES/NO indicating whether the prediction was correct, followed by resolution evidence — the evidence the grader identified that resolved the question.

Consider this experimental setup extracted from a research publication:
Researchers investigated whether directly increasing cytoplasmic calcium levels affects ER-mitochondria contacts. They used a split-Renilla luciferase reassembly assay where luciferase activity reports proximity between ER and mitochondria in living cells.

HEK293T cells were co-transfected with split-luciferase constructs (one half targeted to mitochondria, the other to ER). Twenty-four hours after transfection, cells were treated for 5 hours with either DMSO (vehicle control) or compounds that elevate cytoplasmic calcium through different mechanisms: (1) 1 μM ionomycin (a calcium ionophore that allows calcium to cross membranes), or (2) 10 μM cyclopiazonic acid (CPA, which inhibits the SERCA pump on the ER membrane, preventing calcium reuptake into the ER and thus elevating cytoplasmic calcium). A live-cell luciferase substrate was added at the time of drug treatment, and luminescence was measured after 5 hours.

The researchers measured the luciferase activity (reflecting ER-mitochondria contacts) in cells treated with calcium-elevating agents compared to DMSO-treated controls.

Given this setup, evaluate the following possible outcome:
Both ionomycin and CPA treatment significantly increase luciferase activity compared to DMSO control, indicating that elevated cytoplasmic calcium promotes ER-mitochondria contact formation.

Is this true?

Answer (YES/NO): YES